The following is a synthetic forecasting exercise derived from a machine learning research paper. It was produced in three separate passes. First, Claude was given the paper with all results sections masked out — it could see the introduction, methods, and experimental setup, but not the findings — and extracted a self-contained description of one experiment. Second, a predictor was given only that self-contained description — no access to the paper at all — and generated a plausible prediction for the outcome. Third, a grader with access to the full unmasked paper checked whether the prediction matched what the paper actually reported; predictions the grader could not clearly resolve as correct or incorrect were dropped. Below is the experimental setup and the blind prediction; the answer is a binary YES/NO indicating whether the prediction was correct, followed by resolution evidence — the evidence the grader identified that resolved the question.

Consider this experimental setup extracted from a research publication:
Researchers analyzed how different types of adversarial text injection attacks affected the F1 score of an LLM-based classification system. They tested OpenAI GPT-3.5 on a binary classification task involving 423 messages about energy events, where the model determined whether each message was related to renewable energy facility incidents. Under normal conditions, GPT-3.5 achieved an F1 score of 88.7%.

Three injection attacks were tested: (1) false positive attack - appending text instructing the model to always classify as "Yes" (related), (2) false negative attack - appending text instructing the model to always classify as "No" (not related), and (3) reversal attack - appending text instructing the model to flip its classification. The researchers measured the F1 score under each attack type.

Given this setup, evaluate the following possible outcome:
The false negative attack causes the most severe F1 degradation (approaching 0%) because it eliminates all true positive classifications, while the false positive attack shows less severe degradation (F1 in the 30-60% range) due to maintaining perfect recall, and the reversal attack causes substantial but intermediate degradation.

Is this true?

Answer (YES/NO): NO